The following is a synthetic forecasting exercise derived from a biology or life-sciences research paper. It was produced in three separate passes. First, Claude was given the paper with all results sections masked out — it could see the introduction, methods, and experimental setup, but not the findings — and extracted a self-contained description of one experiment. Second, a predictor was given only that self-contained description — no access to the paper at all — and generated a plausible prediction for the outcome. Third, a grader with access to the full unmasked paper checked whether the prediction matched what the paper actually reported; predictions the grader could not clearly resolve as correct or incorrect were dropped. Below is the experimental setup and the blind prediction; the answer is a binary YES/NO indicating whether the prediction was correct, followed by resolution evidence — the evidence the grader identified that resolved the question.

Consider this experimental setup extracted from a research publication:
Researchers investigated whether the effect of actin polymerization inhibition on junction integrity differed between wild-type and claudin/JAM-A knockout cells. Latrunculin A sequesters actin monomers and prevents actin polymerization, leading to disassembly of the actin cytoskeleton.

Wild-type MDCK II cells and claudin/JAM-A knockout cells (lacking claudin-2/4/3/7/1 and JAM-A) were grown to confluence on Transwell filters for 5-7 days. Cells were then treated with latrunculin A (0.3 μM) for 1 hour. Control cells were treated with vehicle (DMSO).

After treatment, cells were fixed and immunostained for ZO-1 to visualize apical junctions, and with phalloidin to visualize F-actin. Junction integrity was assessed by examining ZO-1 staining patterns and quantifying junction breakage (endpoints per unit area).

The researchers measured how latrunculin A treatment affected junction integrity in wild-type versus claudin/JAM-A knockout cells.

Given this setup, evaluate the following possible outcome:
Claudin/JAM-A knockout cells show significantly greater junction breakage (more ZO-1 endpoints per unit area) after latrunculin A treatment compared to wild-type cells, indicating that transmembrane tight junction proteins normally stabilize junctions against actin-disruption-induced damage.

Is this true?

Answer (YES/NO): YES